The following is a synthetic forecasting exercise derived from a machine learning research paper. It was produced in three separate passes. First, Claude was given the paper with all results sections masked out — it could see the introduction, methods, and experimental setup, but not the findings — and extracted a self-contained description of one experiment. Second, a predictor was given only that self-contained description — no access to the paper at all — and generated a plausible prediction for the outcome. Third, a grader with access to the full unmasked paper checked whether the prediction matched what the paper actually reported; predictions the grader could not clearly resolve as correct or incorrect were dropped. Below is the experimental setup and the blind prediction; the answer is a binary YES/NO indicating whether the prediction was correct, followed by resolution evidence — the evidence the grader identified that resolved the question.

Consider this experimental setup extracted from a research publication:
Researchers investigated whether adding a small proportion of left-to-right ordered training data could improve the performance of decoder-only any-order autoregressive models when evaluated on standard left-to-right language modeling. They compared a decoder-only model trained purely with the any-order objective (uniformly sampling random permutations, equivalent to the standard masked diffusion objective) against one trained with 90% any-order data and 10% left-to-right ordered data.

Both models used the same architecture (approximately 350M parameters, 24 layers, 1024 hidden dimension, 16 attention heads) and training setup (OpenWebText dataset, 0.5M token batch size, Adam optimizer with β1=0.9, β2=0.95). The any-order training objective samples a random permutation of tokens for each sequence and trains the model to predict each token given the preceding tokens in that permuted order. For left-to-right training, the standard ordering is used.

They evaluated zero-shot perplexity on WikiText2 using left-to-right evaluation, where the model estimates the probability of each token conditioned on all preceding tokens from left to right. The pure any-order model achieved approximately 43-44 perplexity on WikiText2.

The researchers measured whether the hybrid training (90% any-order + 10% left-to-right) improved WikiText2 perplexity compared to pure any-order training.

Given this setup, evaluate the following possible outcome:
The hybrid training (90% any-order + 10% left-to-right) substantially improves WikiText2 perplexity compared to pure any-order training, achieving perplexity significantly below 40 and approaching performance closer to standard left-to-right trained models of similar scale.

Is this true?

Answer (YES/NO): YES